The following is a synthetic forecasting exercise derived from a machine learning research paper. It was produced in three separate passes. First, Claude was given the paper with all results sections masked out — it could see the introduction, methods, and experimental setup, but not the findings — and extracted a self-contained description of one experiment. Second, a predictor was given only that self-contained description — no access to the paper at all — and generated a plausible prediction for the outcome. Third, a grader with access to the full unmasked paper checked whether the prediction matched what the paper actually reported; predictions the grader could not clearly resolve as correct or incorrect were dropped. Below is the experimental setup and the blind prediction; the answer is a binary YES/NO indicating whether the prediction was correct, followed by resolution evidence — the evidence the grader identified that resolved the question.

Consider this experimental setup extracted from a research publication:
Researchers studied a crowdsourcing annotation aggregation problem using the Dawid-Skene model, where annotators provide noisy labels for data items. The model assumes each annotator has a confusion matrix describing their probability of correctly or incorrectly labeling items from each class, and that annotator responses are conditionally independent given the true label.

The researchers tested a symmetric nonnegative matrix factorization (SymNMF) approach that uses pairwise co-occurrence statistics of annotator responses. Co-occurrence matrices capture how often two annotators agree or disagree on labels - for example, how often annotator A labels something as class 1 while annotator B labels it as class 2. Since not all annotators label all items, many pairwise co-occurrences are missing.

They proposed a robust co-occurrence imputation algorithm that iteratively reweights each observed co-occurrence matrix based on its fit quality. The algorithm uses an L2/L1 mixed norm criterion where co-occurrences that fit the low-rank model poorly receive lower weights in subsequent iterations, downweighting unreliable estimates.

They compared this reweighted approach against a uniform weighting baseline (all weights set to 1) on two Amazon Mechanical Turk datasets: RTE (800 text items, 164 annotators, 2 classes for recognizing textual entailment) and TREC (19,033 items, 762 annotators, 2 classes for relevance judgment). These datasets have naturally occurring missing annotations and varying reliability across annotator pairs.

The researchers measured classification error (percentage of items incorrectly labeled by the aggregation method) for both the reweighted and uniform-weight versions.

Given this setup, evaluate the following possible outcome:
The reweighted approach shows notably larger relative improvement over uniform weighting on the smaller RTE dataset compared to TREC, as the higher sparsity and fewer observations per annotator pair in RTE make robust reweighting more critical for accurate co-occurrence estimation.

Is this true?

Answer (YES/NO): NO